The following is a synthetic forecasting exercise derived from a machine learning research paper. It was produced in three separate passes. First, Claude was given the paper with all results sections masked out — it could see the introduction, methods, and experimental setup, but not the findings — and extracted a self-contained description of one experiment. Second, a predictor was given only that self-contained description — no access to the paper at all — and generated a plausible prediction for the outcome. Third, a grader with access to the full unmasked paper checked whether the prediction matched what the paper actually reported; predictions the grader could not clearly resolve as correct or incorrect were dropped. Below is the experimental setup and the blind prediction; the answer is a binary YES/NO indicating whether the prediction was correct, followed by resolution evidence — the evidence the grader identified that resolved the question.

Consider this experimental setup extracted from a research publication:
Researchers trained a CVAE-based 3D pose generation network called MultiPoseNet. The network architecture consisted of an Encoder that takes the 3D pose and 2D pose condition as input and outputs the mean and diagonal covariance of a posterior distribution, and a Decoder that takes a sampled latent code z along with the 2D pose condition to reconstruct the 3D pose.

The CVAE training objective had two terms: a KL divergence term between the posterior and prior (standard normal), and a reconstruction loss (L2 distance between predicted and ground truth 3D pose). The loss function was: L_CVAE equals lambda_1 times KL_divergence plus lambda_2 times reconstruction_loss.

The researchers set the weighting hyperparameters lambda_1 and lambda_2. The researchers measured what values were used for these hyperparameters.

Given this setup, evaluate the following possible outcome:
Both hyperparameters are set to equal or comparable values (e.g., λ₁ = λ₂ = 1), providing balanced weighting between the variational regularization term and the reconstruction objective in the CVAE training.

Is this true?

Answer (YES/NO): NO